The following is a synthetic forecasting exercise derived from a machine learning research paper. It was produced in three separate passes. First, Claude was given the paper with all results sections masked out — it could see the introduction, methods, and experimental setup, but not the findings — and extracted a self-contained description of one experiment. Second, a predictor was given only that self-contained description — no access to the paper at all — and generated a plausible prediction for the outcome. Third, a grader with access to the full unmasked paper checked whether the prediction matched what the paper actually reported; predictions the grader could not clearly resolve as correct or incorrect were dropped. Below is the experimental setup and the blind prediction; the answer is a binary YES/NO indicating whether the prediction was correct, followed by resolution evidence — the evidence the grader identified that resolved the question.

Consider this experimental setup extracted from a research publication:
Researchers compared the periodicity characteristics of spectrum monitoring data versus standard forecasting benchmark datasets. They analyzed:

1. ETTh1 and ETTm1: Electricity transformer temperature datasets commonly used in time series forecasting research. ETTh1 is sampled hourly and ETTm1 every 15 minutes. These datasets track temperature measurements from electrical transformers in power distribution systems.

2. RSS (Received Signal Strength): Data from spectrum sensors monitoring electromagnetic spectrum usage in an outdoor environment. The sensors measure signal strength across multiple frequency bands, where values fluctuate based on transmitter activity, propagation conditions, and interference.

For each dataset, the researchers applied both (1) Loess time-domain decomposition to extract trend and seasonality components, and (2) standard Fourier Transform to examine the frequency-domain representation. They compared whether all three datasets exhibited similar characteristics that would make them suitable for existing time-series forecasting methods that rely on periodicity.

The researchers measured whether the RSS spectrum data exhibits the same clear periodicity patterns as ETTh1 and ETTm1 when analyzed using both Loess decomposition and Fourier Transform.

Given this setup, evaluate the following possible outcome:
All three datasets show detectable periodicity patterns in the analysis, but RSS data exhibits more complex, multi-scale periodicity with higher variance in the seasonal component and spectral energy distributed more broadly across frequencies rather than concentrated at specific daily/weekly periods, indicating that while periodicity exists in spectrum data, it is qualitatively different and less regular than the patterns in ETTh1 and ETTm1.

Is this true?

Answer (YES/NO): NO